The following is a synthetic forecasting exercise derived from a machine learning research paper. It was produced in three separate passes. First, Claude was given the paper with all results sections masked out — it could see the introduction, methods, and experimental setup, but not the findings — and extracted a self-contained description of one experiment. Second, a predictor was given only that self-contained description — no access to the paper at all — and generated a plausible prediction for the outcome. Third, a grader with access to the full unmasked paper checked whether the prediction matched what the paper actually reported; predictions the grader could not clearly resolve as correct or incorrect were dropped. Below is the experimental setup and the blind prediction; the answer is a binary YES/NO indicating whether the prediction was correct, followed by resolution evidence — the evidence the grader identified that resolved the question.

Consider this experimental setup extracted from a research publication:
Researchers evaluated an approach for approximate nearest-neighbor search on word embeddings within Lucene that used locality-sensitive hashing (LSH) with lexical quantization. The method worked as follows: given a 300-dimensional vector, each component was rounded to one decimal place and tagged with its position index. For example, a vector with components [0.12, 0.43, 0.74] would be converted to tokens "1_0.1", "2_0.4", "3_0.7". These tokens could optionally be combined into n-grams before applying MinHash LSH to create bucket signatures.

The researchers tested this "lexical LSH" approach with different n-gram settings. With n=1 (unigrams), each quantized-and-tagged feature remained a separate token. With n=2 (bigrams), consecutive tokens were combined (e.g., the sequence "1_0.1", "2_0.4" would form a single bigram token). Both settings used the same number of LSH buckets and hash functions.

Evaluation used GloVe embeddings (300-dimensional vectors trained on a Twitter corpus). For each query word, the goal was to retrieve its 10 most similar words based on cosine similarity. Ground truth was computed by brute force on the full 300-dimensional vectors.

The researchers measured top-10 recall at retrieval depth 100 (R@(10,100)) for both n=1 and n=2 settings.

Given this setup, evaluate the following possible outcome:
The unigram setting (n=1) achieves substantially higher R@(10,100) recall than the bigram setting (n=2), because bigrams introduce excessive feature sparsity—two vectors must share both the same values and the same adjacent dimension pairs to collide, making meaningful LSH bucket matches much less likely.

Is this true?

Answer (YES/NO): NO